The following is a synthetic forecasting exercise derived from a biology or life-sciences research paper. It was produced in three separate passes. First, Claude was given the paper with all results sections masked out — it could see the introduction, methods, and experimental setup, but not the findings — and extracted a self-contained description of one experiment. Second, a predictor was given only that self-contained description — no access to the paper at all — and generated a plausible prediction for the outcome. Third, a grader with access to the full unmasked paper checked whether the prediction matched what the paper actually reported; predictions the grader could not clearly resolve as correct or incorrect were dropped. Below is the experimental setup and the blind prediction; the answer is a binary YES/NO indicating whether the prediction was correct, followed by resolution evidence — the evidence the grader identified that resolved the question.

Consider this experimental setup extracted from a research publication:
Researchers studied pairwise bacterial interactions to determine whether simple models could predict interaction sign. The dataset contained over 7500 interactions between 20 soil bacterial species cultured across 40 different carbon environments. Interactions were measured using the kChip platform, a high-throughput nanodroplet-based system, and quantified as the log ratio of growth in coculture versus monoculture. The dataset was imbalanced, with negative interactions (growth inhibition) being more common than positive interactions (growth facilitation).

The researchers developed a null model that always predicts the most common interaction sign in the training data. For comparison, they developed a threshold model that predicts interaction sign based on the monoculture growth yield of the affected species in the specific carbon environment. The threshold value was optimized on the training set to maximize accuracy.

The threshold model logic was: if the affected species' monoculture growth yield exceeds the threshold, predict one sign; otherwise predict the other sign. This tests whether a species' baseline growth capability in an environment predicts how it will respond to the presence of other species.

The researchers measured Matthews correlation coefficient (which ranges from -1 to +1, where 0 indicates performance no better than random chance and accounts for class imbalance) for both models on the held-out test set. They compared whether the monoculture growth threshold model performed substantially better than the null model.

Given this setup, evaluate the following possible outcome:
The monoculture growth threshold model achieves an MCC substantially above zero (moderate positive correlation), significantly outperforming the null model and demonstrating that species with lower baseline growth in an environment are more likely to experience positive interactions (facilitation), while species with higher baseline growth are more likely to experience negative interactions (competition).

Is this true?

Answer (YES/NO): NO